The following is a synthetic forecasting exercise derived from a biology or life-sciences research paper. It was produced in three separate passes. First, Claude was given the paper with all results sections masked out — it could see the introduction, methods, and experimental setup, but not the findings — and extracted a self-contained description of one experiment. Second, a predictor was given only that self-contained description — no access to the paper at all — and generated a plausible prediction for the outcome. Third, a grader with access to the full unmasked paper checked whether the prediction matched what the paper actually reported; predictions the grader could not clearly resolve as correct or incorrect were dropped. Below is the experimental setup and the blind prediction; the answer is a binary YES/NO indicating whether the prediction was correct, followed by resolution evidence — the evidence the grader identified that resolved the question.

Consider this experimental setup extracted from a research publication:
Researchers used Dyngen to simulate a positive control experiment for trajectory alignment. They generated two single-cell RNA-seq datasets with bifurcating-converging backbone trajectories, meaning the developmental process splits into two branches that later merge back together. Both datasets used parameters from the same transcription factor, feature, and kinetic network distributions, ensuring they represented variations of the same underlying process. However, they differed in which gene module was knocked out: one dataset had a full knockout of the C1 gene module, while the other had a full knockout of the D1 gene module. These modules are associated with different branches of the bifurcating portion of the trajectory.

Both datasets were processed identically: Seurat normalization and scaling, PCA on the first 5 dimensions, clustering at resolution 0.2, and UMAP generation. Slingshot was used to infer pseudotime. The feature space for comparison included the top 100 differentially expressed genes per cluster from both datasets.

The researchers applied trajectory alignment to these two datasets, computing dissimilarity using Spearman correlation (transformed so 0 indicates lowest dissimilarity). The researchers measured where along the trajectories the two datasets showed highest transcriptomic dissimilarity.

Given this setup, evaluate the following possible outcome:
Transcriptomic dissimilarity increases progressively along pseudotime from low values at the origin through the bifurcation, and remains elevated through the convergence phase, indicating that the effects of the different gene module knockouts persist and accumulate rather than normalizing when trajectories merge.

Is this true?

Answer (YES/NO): NO